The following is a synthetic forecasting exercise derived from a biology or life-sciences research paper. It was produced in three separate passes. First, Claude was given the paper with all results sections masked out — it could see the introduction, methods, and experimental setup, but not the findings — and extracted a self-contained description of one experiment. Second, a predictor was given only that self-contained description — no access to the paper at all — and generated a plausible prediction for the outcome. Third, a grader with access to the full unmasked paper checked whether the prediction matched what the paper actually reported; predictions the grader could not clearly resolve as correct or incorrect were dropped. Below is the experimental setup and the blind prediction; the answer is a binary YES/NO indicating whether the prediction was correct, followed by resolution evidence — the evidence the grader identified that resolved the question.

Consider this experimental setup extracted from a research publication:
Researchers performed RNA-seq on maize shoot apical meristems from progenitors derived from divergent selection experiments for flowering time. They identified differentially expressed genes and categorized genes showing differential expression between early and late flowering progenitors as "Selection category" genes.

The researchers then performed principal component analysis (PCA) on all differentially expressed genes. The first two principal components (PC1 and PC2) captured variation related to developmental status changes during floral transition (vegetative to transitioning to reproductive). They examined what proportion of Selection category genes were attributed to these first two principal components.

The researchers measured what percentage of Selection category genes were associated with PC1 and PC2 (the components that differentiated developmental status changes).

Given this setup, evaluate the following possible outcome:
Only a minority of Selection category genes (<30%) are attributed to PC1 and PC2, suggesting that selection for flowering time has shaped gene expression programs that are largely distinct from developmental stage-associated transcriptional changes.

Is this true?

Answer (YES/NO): NO